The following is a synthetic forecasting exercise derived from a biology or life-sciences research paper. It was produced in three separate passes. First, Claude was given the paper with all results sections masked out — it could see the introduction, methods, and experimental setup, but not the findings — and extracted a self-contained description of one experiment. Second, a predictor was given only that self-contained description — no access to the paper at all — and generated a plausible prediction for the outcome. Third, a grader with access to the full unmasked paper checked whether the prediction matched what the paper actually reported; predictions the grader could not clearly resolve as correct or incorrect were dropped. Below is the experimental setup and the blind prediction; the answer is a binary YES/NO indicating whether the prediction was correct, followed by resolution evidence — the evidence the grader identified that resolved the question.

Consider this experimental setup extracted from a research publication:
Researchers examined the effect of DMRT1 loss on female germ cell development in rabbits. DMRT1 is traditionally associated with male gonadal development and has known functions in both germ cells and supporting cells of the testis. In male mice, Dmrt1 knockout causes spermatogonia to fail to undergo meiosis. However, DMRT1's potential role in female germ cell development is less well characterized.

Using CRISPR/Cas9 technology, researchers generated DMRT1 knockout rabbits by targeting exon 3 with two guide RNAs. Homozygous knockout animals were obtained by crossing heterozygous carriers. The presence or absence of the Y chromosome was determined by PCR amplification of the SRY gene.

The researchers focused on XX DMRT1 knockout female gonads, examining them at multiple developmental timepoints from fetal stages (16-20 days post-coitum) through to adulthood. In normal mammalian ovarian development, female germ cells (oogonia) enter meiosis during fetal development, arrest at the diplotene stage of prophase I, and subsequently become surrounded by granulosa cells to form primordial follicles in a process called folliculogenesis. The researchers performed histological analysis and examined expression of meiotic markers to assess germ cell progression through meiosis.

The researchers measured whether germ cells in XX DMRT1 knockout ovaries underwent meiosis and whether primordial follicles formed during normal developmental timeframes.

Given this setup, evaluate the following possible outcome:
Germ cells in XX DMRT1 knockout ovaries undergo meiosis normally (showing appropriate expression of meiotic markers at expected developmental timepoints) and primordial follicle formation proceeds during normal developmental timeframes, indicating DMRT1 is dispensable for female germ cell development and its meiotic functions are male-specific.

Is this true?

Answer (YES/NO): NO